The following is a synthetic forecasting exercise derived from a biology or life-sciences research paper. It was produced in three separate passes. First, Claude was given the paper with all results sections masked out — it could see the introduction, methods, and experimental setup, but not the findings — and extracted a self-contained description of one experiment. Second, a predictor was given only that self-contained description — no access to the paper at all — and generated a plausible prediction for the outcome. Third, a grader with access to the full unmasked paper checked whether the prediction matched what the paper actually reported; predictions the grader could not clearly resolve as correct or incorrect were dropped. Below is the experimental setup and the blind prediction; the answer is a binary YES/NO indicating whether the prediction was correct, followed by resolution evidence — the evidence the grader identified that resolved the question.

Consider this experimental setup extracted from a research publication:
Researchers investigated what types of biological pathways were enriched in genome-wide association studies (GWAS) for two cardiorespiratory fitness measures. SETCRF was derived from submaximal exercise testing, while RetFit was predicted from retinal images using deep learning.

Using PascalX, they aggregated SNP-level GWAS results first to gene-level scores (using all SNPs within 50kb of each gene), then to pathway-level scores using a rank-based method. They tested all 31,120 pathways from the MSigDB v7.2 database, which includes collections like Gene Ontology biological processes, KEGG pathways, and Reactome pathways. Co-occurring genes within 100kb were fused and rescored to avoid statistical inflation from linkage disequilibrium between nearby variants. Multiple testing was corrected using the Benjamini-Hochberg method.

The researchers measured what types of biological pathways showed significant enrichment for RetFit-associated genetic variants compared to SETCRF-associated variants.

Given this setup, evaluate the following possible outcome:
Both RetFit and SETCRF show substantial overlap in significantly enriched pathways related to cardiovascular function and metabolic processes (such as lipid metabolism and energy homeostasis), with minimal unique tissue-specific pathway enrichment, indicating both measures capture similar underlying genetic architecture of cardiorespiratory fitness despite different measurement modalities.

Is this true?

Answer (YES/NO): NO